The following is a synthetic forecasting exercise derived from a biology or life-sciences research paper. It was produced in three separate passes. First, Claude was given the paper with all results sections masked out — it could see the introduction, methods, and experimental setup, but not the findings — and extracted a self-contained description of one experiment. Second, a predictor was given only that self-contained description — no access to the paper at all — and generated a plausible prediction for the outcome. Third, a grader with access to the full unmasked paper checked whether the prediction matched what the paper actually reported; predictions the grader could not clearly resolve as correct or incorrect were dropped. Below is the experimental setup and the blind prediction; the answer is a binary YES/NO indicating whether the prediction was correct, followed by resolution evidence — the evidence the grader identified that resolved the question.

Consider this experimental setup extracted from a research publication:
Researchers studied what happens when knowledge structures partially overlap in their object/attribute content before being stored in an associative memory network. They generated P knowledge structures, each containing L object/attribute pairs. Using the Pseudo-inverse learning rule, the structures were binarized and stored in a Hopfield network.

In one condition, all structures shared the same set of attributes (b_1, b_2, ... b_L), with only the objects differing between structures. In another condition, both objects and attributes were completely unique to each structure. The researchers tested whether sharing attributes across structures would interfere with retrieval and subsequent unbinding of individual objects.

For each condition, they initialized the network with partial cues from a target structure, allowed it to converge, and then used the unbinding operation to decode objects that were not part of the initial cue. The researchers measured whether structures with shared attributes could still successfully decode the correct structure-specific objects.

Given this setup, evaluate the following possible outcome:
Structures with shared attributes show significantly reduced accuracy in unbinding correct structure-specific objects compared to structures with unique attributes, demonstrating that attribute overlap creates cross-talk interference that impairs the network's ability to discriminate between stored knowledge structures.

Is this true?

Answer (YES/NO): NO